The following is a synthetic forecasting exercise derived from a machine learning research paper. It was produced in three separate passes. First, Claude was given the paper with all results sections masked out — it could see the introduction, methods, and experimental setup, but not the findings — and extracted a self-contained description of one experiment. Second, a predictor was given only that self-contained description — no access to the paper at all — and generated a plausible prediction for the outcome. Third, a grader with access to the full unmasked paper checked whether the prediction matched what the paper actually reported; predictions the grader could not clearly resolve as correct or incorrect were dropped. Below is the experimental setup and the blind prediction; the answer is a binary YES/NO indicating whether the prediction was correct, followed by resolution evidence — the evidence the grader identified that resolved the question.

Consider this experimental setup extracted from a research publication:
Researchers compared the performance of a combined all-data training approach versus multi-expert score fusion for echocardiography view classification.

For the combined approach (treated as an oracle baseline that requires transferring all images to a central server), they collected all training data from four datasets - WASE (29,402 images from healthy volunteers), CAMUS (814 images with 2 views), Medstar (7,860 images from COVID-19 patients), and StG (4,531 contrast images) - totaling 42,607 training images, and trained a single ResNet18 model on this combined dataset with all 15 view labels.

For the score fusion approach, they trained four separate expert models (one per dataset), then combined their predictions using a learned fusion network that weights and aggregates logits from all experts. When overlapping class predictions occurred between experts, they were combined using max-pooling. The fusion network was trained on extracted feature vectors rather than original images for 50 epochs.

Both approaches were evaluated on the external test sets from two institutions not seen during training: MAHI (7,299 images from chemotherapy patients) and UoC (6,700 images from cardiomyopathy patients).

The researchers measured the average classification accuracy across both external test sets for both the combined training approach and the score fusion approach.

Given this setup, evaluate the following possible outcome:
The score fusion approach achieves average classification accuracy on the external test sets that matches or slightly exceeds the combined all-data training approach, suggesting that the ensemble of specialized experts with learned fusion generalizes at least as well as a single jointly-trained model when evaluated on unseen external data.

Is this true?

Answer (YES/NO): YES